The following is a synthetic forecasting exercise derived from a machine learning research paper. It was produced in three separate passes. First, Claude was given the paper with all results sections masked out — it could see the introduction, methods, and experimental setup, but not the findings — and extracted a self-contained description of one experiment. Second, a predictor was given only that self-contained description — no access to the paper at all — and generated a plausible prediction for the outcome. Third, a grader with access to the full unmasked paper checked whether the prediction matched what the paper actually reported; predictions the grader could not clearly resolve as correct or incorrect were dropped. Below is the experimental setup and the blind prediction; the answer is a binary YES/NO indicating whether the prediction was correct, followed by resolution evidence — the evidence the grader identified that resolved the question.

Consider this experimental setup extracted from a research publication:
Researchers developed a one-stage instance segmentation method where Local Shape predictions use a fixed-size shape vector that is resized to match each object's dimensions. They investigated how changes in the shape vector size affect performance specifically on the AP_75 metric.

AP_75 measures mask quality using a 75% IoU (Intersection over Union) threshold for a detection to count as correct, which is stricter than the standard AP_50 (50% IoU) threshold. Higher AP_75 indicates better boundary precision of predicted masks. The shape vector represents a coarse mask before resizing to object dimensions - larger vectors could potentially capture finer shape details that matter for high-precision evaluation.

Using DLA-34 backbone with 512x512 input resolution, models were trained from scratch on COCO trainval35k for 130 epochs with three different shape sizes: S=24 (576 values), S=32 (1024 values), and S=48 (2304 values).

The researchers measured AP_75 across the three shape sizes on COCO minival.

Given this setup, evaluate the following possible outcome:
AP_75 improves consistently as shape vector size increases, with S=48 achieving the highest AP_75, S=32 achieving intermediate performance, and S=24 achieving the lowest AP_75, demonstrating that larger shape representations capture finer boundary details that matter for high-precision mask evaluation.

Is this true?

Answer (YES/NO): YES